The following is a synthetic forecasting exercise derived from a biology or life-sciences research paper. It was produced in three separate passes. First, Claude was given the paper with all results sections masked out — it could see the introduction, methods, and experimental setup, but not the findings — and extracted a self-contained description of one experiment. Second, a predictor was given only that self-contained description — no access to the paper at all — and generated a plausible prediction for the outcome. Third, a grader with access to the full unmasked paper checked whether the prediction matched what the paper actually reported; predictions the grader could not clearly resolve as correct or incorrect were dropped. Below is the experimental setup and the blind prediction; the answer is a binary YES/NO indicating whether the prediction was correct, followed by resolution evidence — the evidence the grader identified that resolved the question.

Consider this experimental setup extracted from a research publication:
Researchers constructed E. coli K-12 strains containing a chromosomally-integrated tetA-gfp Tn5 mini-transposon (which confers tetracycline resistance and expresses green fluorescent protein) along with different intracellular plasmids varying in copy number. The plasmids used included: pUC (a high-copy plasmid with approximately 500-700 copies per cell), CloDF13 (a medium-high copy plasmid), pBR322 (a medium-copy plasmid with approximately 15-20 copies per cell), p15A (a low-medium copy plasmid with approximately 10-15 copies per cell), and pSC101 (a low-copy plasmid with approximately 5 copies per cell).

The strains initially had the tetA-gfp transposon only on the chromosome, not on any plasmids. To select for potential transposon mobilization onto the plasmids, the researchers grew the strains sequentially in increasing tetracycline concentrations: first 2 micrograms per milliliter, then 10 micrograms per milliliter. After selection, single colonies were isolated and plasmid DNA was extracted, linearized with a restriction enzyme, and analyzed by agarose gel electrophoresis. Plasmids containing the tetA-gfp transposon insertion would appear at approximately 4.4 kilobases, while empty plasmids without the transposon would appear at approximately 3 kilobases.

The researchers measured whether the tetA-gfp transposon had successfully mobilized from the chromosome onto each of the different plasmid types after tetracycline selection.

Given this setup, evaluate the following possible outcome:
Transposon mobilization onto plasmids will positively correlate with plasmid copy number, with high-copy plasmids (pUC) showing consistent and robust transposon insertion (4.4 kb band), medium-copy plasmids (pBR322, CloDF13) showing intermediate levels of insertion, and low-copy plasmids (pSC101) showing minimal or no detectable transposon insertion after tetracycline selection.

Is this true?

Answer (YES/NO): NO